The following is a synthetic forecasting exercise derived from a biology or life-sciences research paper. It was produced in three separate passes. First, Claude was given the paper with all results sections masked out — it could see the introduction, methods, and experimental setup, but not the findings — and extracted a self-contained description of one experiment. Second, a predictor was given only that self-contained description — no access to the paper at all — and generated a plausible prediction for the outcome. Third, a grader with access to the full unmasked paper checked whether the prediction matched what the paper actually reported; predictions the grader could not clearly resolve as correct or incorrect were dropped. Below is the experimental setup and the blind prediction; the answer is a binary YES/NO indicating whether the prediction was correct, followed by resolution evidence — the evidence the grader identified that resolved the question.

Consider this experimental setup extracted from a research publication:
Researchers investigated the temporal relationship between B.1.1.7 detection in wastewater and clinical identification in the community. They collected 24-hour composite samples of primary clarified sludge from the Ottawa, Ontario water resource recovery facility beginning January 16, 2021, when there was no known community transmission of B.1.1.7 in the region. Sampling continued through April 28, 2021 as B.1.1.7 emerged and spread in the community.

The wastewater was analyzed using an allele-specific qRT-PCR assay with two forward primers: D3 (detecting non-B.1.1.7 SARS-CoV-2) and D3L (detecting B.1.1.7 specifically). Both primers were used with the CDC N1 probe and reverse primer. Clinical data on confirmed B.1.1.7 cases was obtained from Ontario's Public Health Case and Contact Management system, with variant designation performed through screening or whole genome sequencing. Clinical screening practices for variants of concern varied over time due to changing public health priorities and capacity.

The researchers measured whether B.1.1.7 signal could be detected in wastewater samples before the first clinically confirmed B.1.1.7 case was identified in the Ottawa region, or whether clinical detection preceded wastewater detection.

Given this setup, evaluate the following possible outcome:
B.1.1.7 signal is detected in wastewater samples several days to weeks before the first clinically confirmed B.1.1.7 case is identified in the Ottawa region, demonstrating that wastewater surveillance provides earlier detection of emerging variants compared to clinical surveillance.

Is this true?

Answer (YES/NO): NO